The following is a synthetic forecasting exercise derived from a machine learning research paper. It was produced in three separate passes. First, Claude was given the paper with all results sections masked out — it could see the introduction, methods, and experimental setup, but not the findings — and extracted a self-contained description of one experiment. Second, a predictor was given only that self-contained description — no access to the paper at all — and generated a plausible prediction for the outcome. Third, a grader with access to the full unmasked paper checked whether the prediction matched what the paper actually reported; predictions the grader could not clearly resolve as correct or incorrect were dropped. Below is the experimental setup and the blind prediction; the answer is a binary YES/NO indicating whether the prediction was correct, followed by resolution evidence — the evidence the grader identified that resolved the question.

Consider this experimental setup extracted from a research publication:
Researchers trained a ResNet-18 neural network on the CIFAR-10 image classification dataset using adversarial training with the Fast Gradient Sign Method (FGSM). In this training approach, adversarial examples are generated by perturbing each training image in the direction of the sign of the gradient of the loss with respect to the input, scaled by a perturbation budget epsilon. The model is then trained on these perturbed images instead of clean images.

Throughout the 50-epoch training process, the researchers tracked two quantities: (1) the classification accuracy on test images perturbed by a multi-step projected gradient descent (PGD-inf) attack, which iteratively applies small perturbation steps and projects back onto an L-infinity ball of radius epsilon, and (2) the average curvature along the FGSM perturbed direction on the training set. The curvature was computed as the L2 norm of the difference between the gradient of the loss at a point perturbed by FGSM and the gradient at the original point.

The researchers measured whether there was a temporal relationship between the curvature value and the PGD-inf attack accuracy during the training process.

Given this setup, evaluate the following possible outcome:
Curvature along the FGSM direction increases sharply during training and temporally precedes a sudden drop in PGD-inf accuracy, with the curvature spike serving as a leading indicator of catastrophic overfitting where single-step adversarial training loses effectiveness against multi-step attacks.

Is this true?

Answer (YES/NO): NO